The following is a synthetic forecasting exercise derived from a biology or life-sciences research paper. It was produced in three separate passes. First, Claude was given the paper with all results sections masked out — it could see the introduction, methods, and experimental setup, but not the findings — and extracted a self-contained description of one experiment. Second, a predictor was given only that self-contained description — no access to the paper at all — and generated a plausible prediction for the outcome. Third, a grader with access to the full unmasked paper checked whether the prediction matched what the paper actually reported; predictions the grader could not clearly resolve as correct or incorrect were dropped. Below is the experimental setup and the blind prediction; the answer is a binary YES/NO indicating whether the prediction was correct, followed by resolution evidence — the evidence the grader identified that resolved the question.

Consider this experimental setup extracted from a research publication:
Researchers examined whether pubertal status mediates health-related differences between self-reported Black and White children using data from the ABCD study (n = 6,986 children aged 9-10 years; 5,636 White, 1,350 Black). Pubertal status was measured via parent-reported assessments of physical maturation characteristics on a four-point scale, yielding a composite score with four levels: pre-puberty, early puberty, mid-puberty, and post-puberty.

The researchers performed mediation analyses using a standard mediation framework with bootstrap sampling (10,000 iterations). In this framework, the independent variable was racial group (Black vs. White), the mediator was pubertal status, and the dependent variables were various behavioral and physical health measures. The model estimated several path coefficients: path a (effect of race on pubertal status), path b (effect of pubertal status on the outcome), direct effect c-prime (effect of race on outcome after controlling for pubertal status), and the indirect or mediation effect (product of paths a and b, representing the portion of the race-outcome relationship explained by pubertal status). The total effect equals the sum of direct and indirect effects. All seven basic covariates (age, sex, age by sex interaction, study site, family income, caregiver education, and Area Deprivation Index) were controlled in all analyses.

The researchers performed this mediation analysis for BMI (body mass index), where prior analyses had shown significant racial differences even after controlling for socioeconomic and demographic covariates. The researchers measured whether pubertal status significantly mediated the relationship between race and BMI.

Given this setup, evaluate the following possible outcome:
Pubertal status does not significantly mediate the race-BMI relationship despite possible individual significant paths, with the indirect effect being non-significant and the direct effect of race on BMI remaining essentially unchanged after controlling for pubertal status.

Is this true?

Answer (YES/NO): NO